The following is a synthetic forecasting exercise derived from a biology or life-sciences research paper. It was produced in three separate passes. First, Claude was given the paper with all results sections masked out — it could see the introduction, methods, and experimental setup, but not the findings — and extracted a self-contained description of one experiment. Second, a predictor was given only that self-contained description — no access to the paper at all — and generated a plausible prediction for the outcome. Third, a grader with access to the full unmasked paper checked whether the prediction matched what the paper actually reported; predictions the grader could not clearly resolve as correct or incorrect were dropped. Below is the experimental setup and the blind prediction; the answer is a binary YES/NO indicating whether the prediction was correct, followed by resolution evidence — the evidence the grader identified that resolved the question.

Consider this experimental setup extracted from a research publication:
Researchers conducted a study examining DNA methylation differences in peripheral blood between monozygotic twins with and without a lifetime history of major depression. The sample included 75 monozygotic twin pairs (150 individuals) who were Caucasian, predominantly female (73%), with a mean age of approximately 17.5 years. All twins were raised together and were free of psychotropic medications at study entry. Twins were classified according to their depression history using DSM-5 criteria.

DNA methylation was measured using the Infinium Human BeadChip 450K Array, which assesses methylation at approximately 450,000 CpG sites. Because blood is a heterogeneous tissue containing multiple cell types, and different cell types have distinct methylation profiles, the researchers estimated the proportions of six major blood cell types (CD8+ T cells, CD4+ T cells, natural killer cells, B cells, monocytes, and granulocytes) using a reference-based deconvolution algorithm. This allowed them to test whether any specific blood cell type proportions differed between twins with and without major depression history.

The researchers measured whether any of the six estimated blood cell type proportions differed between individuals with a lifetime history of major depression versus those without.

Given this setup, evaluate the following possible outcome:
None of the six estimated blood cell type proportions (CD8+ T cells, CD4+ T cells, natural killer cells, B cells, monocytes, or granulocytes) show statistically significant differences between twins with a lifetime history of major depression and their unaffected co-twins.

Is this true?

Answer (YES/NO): NO